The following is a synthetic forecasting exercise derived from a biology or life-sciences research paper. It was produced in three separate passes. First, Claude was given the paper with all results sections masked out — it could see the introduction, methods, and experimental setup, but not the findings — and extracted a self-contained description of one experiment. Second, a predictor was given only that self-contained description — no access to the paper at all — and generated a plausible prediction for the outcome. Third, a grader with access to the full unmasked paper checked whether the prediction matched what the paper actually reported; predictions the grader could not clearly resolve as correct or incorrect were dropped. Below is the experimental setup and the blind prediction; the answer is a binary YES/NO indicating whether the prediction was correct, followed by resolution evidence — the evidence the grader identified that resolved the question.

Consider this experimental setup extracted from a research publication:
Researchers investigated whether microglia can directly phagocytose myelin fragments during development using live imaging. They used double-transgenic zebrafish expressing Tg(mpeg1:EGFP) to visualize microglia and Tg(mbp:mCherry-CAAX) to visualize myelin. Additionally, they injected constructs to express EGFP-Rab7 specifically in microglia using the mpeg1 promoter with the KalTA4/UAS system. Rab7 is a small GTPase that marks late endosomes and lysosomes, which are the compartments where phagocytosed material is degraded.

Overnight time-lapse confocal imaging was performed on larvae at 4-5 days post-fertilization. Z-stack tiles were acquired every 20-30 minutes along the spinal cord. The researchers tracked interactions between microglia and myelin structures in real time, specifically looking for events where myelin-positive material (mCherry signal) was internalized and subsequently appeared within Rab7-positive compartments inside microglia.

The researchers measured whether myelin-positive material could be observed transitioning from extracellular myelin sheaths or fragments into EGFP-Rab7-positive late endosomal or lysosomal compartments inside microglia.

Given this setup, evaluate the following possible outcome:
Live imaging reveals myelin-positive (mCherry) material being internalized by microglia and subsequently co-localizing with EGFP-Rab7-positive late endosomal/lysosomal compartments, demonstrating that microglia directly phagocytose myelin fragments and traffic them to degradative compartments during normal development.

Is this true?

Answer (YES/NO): YES